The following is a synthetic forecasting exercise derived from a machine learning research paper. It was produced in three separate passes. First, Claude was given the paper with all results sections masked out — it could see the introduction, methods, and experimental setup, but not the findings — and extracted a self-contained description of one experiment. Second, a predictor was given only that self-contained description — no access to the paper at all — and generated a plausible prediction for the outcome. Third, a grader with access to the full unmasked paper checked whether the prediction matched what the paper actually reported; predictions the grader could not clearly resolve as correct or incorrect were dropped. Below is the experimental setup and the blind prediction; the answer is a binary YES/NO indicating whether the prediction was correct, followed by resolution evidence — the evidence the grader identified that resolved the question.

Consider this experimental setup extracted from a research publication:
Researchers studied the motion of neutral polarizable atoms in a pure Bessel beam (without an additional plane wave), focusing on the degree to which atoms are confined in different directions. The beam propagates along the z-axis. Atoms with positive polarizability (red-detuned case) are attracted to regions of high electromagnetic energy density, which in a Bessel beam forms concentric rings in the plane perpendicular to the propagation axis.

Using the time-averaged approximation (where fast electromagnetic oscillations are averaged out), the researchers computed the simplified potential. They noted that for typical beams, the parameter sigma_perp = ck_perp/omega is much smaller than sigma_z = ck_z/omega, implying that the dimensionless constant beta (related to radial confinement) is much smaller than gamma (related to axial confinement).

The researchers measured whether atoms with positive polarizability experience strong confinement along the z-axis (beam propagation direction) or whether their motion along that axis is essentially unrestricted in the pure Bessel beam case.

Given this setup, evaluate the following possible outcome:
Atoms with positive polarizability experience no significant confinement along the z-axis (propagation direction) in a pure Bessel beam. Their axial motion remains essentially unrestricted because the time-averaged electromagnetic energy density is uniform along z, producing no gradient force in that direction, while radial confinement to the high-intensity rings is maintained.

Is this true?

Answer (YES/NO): YES